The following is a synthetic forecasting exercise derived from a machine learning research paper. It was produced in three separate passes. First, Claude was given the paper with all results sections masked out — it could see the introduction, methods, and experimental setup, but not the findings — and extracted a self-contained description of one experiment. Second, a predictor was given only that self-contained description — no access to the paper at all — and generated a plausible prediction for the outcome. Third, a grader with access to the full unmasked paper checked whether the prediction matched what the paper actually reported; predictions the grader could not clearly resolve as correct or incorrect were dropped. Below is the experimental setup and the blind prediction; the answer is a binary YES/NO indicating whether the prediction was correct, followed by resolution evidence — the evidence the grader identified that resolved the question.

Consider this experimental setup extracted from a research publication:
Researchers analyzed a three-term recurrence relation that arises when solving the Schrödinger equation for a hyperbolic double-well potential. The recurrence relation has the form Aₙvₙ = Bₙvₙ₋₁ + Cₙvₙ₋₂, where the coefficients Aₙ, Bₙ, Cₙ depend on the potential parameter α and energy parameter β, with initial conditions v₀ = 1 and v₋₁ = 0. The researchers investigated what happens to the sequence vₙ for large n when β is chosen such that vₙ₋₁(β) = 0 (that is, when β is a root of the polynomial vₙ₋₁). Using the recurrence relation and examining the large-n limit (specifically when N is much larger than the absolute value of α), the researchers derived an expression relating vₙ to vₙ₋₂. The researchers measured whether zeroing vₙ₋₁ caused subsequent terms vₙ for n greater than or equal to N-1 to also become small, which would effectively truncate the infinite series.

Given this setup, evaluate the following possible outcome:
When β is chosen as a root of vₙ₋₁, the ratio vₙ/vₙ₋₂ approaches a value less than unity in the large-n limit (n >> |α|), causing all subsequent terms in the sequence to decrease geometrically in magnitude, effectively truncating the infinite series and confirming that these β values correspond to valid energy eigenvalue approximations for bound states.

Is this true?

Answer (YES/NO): YES